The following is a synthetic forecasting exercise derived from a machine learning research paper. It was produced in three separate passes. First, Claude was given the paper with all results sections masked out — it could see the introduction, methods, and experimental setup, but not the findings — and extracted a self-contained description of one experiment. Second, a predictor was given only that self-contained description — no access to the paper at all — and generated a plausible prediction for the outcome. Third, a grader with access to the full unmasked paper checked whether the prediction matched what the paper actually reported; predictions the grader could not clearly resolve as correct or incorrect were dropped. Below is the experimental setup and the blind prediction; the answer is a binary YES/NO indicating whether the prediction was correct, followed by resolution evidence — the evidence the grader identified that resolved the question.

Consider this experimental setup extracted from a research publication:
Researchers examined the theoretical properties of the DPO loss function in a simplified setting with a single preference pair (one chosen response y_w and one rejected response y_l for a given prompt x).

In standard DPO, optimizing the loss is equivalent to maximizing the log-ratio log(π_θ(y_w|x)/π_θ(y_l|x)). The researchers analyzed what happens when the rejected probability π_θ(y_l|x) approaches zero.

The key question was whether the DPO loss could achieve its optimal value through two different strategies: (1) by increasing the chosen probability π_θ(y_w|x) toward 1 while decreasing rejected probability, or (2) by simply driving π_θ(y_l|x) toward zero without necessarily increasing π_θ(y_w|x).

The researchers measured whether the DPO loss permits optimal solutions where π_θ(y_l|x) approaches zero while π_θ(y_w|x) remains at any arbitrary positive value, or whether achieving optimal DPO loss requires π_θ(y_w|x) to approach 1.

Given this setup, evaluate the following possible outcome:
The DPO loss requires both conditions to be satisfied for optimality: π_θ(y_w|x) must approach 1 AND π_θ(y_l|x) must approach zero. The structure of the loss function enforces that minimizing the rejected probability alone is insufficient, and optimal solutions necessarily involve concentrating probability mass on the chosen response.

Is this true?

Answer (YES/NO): NO